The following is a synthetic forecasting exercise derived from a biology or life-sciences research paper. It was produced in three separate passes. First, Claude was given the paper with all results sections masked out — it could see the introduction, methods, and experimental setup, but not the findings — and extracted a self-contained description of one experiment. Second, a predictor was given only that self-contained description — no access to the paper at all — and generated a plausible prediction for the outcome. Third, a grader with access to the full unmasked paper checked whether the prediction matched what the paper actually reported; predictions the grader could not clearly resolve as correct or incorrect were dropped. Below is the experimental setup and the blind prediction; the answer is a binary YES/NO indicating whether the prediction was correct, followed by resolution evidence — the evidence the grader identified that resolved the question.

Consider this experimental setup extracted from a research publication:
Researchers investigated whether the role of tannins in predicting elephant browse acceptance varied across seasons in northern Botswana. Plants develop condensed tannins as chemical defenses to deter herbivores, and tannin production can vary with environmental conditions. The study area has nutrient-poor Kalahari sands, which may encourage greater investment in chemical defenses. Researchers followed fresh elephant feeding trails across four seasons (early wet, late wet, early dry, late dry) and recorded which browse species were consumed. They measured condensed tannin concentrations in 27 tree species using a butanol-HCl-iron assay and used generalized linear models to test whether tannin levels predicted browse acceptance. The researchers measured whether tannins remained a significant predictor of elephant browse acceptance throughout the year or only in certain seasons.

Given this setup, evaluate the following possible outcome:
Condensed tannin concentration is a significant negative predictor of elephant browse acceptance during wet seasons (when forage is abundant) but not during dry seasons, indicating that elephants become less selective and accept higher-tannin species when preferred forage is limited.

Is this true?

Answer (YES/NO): NO